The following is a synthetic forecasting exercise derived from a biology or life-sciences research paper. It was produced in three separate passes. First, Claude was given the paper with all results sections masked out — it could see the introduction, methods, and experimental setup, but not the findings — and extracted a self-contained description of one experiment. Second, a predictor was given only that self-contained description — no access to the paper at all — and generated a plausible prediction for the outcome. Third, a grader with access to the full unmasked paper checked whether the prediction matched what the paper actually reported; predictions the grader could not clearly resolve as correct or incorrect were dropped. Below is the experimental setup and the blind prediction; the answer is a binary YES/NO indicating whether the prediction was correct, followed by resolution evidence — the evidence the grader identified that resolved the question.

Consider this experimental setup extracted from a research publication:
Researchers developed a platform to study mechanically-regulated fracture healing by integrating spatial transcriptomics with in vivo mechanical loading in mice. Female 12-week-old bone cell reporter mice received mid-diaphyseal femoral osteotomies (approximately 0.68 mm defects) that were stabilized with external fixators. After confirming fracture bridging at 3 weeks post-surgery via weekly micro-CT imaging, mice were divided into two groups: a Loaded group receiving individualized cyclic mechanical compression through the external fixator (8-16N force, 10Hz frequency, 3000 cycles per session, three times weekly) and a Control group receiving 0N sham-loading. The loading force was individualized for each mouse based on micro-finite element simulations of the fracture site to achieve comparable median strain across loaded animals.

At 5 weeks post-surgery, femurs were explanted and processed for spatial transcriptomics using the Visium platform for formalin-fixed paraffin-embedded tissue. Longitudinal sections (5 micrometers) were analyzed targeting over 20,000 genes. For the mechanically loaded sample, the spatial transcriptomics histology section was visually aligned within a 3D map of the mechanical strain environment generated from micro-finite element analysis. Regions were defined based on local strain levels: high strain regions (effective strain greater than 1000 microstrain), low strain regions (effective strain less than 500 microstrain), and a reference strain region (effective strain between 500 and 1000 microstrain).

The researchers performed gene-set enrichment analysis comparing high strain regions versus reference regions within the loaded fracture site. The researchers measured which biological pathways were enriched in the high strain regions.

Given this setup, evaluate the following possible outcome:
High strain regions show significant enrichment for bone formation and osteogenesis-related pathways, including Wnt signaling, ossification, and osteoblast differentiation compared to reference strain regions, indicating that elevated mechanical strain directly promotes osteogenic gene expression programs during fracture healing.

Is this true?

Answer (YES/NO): YES